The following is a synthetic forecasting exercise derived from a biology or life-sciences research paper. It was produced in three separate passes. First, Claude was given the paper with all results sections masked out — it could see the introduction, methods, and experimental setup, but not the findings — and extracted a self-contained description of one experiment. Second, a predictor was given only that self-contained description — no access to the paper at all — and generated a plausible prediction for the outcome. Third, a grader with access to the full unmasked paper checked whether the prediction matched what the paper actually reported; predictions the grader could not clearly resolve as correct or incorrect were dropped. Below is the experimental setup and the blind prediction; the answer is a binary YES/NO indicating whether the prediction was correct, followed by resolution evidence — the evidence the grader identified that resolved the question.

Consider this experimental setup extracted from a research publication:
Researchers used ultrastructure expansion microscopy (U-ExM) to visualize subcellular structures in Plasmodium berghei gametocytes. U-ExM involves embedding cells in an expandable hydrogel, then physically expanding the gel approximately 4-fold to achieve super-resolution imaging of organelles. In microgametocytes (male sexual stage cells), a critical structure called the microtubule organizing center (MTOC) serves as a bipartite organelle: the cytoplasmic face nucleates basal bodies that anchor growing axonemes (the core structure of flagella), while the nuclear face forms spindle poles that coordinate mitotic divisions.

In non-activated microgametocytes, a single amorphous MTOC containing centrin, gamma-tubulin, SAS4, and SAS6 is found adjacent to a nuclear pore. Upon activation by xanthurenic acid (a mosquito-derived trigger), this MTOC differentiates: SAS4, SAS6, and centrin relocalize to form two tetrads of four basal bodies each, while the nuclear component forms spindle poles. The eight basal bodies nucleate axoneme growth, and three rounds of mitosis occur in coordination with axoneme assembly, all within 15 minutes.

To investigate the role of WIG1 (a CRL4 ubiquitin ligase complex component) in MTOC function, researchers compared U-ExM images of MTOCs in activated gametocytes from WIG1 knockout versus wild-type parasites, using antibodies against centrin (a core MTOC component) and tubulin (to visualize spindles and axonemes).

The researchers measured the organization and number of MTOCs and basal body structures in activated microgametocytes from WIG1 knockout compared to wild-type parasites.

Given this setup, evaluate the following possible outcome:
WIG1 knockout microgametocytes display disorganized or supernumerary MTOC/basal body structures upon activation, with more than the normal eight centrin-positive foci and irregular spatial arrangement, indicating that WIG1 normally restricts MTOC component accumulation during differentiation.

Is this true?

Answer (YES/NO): NO